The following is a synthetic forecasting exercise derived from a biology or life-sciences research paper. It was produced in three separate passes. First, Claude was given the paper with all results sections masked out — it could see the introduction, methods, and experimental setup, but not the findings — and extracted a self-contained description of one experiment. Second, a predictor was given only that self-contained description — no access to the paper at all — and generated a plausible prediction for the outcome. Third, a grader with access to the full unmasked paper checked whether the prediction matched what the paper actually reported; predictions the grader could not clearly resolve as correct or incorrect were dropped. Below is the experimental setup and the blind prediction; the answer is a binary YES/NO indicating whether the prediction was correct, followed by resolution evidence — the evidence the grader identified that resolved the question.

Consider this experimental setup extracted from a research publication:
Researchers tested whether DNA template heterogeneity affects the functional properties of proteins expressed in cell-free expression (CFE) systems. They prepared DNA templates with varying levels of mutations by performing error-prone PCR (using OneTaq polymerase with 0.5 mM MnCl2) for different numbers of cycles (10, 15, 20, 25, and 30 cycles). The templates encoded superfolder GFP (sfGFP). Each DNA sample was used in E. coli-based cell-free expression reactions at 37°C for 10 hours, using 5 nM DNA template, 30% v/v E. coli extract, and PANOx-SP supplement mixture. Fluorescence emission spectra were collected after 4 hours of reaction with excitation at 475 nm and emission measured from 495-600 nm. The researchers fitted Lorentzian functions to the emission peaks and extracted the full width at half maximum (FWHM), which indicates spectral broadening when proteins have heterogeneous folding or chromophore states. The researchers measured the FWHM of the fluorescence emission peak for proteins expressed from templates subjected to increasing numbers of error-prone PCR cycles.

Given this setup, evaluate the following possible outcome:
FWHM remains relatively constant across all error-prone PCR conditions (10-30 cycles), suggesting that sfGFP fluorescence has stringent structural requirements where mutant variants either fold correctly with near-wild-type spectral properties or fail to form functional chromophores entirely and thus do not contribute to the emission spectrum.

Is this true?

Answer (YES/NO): NO